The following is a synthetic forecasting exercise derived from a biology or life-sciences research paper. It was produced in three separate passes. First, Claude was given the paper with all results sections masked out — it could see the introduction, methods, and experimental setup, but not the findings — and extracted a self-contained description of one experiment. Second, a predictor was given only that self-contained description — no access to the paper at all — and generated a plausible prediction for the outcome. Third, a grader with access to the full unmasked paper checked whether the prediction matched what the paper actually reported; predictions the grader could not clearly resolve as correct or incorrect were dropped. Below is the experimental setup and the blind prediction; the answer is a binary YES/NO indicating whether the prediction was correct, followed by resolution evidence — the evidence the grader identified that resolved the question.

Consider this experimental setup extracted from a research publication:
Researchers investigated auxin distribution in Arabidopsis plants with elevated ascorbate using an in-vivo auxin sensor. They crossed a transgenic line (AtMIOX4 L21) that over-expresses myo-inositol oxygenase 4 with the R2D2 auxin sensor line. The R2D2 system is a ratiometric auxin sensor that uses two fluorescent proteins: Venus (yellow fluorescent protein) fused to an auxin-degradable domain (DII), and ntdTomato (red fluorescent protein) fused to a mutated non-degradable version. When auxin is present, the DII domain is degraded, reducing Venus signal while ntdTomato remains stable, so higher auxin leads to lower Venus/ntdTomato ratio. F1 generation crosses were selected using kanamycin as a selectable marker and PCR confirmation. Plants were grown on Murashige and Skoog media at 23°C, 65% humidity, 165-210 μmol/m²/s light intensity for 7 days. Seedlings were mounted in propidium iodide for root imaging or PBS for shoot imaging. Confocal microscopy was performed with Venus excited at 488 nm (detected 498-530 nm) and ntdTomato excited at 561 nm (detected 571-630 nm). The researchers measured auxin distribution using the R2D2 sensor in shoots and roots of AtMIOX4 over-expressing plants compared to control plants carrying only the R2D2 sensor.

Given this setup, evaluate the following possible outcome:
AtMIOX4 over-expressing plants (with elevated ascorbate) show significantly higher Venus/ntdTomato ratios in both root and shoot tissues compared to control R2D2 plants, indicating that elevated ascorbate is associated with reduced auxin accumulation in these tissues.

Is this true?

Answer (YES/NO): NO